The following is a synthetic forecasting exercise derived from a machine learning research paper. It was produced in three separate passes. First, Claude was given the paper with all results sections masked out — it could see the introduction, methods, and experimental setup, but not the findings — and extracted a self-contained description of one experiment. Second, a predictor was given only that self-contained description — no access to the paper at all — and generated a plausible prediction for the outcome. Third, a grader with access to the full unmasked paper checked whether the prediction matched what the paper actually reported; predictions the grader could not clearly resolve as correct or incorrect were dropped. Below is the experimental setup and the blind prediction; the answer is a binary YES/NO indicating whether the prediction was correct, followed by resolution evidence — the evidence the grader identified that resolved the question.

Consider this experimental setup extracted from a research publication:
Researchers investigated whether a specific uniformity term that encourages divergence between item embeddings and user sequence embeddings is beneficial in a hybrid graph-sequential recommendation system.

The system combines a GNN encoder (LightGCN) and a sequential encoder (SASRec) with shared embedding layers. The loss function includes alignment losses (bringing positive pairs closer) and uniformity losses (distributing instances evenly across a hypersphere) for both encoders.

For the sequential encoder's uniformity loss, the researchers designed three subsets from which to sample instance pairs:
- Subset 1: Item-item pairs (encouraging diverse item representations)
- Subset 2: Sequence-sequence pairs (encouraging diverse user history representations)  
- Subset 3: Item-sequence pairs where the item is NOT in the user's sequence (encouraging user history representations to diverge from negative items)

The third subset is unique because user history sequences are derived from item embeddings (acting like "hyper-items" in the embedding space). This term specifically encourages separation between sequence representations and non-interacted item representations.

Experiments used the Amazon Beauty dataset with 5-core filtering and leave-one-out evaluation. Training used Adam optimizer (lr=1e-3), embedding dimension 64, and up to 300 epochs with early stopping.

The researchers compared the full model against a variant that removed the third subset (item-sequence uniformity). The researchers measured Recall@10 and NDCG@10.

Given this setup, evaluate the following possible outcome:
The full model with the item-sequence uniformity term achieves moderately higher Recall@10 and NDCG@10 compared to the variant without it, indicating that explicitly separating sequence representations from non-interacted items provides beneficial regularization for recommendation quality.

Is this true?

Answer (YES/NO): YES